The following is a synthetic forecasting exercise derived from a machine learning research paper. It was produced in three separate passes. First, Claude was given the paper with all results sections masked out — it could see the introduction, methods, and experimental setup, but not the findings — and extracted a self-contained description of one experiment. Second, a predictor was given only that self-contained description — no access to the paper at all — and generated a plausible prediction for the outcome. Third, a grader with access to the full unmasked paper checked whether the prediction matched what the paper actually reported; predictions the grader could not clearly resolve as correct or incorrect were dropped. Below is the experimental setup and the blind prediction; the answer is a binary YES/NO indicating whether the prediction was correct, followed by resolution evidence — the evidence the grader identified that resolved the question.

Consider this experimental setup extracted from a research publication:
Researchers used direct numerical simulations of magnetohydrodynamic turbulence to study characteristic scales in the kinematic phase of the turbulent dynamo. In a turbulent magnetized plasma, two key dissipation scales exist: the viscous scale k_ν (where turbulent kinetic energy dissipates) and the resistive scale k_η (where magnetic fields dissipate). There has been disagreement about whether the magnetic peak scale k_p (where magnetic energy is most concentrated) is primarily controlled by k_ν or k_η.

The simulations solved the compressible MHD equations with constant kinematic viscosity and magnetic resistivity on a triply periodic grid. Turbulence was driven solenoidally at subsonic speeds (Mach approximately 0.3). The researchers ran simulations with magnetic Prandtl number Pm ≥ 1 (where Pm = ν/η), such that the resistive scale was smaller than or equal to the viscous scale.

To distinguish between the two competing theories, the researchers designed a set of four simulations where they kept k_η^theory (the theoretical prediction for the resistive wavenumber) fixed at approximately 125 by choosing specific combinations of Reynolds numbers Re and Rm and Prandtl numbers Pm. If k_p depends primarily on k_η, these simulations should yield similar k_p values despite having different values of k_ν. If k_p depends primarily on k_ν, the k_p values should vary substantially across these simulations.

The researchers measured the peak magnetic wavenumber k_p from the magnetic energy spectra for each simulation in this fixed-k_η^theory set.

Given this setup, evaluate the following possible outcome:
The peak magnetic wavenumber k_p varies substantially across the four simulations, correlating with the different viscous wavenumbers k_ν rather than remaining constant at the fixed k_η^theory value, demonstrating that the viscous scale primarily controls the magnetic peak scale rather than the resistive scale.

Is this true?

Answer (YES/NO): NO